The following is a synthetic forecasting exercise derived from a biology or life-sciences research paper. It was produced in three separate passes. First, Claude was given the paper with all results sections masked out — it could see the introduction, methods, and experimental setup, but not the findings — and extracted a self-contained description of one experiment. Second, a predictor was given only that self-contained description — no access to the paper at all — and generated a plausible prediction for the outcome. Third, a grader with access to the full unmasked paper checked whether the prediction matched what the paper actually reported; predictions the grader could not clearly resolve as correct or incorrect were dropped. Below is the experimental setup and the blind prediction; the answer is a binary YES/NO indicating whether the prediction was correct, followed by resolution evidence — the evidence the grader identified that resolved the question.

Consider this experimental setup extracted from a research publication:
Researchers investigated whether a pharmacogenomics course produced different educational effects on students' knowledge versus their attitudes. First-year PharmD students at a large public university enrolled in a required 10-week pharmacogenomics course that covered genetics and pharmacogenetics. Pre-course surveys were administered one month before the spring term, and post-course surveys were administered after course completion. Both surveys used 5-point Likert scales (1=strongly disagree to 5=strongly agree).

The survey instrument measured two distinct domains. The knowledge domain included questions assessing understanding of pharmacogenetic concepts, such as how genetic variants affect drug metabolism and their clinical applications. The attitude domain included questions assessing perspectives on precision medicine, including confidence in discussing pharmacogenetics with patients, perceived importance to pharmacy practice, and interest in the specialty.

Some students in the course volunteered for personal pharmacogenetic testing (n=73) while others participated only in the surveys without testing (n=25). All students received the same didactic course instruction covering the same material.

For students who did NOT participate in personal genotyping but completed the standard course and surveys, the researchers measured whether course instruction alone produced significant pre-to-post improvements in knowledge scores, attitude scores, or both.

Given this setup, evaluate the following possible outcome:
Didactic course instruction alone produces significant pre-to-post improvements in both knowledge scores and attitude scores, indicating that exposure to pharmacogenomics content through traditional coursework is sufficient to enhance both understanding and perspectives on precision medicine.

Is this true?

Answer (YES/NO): NO